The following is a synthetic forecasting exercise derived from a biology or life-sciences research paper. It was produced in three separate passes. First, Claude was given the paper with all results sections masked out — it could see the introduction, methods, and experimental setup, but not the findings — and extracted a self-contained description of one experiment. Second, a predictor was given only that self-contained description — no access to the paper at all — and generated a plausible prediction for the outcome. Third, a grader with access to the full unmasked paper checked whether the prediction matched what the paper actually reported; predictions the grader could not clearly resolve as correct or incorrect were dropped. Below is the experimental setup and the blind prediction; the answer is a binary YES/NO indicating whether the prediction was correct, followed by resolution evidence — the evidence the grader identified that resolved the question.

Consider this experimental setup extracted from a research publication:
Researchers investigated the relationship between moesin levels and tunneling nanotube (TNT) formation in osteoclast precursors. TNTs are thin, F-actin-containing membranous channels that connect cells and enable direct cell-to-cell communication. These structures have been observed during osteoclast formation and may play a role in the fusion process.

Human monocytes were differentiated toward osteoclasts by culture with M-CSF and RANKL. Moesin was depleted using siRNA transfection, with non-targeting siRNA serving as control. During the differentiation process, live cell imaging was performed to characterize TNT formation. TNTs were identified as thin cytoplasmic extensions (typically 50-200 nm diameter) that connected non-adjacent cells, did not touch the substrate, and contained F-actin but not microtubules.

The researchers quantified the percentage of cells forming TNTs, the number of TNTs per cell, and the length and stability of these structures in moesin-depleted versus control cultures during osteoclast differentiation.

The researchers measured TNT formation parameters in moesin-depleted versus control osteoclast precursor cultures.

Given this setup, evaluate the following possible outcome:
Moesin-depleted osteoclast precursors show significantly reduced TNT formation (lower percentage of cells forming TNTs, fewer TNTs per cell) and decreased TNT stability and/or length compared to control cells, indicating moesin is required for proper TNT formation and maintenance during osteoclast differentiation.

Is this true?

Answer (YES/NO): NO